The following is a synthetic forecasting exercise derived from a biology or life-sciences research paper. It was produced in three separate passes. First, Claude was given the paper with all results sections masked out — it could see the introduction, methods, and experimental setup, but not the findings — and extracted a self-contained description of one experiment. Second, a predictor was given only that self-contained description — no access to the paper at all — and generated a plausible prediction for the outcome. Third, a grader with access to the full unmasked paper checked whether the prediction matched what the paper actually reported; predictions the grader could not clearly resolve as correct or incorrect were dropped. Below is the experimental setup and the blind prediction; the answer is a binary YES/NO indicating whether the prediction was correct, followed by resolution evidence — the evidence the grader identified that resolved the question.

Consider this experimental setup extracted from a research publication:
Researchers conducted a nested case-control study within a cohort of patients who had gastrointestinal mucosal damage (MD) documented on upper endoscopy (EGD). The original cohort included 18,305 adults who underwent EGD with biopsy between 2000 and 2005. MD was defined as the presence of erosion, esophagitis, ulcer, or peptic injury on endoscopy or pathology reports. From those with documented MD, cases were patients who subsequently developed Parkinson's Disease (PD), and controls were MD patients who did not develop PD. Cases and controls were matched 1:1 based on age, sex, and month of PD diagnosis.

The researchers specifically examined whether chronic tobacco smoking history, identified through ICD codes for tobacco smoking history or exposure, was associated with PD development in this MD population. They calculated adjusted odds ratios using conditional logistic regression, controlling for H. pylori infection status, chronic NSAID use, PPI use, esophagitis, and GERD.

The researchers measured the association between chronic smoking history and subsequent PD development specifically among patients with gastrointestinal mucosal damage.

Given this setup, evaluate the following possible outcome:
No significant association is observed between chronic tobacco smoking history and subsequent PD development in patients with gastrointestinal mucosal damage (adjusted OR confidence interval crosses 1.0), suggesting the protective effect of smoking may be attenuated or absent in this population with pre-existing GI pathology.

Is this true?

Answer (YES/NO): NO